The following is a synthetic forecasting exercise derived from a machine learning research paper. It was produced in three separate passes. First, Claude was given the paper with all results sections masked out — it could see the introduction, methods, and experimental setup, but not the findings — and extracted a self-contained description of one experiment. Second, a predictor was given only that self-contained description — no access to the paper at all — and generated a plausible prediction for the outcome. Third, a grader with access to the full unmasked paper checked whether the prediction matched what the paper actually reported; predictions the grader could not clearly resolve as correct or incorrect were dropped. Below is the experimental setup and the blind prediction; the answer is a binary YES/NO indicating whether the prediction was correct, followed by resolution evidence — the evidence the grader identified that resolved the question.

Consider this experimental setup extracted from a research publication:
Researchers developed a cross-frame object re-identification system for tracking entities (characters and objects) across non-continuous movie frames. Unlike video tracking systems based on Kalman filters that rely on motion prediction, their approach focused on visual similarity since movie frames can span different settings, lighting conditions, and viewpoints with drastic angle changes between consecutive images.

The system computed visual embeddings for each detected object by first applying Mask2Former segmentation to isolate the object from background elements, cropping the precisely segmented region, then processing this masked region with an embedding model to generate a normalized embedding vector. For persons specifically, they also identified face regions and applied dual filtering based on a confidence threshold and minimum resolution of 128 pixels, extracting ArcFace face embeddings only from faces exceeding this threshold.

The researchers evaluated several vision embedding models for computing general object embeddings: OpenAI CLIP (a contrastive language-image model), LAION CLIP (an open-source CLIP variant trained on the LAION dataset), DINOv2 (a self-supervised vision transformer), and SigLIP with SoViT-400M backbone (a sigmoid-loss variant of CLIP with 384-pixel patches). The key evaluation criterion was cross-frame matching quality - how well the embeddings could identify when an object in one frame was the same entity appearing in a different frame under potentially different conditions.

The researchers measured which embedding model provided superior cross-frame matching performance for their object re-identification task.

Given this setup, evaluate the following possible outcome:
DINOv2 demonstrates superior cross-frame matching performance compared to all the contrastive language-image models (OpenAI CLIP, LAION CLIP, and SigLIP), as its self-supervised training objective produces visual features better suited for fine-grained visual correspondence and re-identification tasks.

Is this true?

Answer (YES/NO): NO